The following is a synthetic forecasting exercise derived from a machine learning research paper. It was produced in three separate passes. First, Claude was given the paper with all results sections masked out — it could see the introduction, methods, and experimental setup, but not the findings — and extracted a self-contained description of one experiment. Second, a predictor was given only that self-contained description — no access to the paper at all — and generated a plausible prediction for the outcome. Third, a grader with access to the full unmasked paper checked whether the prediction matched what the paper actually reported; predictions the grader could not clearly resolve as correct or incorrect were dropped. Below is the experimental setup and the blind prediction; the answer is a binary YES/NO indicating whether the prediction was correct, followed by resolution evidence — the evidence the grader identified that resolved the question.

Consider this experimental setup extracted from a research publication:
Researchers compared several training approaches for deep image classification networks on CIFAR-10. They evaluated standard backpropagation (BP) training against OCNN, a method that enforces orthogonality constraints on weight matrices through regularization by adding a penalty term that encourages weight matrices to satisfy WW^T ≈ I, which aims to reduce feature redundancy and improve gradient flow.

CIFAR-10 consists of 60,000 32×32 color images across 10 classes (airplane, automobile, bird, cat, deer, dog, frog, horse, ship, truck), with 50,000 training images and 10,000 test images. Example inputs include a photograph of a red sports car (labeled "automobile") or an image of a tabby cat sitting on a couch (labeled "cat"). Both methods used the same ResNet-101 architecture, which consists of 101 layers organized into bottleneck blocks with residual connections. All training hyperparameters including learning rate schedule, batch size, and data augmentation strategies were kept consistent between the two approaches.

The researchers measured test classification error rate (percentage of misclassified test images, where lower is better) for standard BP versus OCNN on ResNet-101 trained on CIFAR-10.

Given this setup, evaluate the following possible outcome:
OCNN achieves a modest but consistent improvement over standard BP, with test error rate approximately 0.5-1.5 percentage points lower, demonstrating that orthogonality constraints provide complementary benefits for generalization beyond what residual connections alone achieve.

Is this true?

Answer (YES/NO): NO